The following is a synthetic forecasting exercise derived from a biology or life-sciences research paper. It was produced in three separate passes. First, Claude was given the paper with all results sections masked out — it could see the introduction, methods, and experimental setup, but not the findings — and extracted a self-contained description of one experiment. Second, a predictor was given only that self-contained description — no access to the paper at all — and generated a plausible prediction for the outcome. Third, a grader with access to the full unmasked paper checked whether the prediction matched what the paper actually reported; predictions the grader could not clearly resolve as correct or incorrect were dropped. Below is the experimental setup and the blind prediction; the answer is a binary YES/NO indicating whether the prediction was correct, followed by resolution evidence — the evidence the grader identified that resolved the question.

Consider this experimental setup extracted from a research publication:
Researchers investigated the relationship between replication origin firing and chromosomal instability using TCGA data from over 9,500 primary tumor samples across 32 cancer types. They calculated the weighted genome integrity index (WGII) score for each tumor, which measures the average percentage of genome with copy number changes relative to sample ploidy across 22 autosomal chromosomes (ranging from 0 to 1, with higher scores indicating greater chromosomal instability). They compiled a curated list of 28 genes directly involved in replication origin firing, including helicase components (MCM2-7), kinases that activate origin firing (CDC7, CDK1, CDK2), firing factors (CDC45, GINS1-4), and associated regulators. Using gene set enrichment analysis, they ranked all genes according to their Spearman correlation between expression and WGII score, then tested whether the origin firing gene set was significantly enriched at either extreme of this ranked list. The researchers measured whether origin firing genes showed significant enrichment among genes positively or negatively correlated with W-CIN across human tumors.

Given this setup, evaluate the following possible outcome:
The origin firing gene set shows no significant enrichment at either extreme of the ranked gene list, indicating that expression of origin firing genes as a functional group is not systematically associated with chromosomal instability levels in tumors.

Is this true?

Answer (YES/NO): NO